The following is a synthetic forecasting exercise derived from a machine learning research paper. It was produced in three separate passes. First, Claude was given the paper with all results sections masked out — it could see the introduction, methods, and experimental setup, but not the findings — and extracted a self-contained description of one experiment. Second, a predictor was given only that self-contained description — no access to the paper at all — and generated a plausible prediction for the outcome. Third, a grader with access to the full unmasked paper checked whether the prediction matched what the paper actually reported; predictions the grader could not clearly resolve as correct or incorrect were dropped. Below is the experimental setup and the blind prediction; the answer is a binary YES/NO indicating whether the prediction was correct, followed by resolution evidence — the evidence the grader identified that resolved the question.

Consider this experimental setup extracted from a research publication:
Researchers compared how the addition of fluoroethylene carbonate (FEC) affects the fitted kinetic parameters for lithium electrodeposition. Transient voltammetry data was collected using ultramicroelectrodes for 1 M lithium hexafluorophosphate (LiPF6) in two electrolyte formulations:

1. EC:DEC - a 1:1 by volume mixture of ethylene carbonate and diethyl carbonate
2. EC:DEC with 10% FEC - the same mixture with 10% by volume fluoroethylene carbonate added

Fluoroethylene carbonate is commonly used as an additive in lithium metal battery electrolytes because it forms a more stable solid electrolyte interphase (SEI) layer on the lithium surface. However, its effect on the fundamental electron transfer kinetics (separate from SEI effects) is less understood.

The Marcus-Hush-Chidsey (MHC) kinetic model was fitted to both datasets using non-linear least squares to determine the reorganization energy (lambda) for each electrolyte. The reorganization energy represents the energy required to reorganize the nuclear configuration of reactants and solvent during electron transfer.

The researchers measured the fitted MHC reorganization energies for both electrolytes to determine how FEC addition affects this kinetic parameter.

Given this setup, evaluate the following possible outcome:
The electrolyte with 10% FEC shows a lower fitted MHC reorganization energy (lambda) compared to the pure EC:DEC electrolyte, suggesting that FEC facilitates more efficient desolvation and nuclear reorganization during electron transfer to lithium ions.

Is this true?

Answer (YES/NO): YES